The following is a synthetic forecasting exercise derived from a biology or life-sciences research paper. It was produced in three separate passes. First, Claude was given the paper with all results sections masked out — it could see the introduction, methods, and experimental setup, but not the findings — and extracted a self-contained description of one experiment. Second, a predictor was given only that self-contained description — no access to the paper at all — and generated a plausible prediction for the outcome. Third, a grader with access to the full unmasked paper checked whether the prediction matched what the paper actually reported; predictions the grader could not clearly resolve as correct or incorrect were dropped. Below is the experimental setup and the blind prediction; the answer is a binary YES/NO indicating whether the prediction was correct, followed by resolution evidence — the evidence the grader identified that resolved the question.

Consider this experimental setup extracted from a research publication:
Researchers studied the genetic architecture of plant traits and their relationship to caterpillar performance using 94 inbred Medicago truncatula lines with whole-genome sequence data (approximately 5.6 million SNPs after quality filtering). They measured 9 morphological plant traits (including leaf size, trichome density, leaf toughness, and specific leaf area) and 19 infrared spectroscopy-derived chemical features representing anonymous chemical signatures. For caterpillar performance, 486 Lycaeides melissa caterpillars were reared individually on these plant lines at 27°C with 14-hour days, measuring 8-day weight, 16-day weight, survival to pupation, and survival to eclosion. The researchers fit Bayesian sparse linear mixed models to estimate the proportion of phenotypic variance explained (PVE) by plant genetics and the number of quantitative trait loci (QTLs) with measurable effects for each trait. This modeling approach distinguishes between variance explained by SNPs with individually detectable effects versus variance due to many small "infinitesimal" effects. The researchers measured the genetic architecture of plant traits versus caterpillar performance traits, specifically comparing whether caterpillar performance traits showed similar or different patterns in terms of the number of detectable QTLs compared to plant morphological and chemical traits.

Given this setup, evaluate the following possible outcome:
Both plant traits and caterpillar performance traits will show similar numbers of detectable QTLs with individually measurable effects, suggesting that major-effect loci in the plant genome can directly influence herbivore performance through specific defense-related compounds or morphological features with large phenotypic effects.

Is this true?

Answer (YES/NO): NO